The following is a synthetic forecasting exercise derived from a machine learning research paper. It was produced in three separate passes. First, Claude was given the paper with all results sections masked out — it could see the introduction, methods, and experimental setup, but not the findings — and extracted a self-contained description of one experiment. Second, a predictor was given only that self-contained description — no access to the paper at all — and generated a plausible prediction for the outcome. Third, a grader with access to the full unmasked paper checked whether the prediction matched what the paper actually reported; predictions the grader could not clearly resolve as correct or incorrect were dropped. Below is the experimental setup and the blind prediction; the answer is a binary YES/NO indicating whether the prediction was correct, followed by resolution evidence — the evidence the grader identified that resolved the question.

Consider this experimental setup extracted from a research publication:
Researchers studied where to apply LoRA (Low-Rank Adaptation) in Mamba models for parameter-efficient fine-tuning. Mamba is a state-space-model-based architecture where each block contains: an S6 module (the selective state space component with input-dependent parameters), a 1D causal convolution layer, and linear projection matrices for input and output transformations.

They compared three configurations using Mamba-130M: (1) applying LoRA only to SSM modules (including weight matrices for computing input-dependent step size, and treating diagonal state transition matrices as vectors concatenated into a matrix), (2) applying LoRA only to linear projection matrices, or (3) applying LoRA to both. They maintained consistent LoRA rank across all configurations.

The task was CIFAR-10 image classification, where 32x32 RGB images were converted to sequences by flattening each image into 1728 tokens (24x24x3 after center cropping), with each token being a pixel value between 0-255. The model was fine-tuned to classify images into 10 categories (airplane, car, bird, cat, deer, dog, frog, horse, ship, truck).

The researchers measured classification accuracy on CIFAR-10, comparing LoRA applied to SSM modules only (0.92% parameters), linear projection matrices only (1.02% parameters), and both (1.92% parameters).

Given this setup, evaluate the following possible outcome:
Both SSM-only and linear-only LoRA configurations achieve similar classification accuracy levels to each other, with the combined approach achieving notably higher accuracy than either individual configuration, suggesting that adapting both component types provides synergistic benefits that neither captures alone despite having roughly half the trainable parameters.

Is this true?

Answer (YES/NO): NO